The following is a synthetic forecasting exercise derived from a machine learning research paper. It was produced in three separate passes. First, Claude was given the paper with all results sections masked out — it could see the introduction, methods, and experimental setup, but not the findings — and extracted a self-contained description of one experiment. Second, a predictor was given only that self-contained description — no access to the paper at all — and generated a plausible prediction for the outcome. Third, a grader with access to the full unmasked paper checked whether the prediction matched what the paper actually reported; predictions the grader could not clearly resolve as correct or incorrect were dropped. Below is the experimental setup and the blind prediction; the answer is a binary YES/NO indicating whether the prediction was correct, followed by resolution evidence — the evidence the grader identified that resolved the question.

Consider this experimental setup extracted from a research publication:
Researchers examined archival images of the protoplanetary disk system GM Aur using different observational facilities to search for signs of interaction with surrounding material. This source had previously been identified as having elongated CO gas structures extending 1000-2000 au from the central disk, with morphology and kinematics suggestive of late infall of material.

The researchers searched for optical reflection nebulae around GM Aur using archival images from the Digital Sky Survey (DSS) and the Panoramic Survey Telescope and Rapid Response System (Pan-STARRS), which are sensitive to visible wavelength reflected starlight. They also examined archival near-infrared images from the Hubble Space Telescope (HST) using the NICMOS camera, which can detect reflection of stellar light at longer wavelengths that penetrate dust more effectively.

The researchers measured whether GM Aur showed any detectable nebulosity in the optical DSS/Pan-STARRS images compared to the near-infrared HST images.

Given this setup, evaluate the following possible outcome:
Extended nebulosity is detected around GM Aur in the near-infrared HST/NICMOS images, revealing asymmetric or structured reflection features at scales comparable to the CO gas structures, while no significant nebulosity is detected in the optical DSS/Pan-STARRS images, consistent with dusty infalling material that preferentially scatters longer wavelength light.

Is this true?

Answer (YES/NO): NO